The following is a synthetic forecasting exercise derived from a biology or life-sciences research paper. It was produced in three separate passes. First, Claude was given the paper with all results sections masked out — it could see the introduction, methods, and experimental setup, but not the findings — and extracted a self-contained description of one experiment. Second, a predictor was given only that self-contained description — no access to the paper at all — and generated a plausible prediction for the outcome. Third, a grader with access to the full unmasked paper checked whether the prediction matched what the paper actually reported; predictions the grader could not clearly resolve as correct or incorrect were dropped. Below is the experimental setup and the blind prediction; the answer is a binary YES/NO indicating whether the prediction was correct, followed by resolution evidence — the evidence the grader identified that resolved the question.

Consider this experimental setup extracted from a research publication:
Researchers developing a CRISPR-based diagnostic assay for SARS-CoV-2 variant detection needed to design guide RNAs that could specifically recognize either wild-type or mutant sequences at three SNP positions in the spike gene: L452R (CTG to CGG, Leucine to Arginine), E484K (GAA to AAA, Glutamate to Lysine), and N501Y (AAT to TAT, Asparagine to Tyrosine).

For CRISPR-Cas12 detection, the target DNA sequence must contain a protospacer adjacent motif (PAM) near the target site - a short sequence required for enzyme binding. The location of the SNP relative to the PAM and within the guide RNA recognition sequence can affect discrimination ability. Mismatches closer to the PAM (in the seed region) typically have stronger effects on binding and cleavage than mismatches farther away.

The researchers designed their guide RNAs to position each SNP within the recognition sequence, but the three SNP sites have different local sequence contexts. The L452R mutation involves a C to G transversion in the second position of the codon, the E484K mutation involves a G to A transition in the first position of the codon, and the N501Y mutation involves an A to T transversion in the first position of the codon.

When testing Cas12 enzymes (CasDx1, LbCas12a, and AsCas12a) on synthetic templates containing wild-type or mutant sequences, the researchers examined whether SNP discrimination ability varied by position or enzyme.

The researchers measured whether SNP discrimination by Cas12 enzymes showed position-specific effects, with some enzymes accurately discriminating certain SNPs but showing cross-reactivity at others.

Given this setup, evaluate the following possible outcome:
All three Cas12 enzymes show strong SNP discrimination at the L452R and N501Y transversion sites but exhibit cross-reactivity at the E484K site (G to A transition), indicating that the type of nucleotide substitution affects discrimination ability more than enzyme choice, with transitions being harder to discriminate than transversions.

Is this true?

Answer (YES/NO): NO